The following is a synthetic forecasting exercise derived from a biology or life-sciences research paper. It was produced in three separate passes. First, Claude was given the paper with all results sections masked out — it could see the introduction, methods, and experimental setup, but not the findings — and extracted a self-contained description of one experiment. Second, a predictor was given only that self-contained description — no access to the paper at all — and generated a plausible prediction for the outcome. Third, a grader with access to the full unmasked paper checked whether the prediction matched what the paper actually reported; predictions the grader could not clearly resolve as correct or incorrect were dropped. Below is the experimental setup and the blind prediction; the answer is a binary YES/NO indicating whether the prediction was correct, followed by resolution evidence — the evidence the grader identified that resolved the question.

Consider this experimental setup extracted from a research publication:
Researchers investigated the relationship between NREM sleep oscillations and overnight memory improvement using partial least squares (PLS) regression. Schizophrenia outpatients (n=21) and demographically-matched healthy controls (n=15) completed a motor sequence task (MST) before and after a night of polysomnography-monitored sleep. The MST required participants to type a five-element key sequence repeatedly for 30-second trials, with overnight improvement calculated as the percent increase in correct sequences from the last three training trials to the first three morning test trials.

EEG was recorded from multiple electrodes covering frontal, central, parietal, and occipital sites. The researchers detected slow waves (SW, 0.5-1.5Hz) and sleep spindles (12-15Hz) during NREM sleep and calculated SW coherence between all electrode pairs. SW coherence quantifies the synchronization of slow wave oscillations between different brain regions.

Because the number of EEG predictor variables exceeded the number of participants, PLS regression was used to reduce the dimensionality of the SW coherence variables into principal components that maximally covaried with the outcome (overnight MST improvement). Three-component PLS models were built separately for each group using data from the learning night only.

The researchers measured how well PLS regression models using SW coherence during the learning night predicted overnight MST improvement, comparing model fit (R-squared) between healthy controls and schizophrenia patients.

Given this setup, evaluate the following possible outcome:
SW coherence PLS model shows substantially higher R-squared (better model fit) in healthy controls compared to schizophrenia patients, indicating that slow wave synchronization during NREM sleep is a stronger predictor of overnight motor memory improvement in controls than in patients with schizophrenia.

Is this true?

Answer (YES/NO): YES